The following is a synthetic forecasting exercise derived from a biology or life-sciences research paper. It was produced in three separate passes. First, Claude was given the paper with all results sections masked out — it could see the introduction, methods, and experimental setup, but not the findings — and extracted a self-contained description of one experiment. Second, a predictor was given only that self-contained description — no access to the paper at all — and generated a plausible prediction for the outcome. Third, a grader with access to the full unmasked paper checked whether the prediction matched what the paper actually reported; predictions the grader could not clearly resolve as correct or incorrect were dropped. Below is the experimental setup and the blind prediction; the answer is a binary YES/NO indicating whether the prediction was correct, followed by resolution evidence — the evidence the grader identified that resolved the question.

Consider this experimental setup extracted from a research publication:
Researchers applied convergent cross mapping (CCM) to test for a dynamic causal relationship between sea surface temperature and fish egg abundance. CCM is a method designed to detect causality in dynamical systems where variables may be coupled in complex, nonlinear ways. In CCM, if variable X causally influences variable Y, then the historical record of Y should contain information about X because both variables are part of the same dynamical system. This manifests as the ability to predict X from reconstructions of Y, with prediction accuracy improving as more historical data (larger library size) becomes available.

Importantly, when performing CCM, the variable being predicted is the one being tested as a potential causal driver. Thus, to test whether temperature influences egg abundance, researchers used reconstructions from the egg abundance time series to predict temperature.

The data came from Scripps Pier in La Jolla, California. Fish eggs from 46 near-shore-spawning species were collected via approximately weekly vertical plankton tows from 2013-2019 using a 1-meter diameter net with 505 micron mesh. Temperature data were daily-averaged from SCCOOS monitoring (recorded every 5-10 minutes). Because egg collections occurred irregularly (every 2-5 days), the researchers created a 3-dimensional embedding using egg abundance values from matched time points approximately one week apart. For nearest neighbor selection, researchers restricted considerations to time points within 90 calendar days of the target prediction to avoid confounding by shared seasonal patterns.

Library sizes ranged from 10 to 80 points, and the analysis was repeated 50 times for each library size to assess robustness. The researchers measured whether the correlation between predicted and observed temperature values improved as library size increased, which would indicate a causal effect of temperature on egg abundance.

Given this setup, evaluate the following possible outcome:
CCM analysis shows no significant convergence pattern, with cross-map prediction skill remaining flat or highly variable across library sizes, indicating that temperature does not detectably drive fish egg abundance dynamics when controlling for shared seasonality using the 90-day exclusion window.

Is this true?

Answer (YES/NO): NO